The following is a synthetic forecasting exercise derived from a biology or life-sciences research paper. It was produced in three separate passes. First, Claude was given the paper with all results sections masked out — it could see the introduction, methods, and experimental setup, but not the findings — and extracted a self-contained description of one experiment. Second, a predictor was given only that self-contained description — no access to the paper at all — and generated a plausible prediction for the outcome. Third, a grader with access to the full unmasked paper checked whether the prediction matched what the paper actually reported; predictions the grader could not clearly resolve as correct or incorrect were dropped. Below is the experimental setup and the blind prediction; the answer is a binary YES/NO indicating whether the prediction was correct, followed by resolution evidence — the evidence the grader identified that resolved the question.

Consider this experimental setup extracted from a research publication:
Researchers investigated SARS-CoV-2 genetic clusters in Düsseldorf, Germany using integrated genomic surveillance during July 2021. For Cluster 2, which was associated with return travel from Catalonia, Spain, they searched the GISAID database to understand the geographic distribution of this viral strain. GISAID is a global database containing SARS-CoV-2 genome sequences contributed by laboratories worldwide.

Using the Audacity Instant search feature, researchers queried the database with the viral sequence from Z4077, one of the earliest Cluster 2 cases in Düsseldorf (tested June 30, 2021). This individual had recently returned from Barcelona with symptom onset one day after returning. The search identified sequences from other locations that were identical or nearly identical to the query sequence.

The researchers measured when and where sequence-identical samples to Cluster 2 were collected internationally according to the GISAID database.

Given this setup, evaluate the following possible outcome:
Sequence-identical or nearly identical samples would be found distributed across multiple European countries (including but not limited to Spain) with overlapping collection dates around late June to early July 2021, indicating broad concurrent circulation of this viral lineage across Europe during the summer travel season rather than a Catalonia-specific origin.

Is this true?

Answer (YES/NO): YES